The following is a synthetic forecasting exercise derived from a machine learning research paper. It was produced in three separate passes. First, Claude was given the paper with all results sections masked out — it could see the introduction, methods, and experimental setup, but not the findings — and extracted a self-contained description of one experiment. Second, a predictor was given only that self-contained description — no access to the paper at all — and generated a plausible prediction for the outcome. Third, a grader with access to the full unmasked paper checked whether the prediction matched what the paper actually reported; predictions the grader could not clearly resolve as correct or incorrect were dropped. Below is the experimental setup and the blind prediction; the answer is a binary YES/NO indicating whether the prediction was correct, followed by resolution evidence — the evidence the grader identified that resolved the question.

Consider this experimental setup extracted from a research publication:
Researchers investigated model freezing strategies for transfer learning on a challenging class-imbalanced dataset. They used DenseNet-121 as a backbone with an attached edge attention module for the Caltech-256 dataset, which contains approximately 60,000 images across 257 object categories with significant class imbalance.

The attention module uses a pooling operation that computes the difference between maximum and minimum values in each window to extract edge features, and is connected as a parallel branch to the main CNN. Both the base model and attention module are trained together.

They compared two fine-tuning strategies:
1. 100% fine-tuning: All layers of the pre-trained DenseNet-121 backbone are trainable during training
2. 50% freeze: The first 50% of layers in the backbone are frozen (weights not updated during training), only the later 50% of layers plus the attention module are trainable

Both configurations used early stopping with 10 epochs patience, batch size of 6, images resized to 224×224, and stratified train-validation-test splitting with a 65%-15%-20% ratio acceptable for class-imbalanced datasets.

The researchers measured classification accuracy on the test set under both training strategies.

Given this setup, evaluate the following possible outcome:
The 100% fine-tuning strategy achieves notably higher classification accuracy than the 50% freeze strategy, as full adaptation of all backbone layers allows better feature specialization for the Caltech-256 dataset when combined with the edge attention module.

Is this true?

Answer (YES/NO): NO